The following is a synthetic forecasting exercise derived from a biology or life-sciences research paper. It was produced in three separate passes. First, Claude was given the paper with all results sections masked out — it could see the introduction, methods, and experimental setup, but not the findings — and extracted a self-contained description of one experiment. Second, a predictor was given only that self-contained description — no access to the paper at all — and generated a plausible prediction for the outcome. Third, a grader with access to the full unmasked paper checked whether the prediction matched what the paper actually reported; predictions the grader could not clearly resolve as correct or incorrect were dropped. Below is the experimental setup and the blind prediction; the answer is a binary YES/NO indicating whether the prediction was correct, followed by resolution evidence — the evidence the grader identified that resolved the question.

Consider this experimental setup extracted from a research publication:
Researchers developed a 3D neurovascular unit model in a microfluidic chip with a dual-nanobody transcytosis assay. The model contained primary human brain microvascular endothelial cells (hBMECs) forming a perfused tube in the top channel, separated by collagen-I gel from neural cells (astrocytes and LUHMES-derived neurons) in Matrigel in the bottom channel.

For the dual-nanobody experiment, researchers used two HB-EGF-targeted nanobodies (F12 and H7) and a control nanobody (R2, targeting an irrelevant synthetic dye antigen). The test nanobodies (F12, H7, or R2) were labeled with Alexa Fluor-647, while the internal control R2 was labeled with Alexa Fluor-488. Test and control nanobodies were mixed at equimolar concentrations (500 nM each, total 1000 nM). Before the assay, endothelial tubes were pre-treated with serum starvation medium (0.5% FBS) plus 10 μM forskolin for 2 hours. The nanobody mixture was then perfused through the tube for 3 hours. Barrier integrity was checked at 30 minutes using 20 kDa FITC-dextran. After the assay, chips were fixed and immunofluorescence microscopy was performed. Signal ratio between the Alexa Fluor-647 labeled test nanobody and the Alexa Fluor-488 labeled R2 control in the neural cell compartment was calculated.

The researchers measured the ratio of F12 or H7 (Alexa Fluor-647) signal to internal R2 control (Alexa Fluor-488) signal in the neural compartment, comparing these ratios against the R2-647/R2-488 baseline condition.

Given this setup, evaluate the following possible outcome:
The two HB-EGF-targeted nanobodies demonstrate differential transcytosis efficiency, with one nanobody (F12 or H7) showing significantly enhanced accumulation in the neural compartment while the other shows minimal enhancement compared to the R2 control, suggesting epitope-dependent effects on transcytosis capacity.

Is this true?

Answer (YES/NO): NO